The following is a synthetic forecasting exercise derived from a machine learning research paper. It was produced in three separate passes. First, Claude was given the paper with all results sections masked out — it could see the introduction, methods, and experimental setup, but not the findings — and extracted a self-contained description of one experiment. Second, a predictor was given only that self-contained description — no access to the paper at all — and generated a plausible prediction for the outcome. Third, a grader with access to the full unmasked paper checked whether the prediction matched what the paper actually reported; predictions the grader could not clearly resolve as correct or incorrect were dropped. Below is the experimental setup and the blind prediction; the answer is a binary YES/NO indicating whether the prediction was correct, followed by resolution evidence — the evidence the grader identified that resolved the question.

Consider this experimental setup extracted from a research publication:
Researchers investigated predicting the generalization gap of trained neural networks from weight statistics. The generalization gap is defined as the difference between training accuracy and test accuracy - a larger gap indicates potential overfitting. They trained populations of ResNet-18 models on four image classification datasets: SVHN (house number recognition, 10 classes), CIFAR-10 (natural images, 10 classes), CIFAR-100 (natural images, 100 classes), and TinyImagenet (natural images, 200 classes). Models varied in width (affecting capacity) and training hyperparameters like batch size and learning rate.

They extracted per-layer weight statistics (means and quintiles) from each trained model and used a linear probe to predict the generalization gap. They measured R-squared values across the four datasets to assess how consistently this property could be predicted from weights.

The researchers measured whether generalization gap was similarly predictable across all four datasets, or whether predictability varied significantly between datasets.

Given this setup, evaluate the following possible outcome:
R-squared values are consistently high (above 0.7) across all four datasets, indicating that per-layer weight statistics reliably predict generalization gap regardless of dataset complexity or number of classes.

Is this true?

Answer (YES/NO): NO